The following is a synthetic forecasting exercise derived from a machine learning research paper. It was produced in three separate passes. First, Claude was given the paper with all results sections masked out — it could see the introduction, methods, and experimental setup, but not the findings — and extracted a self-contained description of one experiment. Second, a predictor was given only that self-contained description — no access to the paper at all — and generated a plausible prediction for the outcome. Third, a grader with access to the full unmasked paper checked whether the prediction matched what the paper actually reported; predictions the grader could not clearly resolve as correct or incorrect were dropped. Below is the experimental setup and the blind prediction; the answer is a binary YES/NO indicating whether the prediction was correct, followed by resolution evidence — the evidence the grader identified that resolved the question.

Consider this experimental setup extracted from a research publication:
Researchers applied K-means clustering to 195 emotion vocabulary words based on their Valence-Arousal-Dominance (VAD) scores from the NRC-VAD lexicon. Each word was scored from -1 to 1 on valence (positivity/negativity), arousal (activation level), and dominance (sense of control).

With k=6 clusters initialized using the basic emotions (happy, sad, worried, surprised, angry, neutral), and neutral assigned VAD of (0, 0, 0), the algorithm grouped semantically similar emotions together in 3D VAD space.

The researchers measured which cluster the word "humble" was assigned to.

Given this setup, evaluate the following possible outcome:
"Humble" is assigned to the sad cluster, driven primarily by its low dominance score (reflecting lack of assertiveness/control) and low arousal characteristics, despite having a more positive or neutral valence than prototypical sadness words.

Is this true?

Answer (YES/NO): NO